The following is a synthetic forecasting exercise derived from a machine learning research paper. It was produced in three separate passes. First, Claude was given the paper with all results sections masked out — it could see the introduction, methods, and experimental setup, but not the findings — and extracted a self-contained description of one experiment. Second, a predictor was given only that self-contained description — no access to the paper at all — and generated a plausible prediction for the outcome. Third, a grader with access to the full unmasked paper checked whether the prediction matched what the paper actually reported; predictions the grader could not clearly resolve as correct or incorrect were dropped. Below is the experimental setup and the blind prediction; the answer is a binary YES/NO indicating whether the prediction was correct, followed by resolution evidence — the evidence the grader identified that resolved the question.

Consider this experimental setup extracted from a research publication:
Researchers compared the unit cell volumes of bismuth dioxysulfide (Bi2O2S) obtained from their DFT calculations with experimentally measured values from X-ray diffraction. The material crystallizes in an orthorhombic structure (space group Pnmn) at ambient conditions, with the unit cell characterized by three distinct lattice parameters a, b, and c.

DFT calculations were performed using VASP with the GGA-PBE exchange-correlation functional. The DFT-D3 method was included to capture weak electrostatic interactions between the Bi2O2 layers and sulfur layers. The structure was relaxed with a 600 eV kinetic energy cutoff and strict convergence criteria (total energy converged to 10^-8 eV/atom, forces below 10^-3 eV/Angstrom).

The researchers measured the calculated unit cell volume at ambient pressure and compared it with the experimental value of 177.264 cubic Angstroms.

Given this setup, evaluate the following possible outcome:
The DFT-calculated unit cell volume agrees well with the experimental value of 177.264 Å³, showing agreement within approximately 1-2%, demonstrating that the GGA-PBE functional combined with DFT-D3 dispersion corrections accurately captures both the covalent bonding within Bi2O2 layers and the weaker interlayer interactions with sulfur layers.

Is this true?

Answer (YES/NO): NO